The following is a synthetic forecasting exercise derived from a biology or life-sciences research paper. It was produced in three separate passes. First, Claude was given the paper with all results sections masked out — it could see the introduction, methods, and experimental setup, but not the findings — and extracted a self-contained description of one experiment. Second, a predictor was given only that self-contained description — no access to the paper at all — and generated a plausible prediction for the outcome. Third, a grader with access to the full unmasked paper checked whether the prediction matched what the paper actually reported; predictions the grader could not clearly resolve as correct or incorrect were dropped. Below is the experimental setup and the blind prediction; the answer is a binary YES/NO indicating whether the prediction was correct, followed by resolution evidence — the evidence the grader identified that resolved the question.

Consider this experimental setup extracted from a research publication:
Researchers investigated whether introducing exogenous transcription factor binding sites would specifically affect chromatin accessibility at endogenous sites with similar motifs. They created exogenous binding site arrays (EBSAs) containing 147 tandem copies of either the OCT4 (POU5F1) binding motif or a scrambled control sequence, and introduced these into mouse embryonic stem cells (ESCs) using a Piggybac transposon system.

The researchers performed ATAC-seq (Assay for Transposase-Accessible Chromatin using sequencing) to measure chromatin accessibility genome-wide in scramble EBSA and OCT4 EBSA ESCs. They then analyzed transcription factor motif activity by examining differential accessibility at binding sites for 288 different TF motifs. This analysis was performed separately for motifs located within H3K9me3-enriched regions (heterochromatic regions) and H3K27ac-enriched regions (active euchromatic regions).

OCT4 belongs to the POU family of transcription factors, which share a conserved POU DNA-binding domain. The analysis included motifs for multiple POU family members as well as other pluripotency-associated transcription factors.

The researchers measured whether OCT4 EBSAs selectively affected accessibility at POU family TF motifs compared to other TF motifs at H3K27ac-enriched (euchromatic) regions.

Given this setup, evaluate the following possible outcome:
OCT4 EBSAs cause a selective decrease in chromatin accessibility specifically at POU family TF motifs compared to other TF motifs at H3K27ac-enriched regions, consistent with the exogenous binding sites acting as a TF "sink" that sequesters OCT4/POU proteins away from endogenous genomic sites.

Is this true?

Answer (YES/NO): YES